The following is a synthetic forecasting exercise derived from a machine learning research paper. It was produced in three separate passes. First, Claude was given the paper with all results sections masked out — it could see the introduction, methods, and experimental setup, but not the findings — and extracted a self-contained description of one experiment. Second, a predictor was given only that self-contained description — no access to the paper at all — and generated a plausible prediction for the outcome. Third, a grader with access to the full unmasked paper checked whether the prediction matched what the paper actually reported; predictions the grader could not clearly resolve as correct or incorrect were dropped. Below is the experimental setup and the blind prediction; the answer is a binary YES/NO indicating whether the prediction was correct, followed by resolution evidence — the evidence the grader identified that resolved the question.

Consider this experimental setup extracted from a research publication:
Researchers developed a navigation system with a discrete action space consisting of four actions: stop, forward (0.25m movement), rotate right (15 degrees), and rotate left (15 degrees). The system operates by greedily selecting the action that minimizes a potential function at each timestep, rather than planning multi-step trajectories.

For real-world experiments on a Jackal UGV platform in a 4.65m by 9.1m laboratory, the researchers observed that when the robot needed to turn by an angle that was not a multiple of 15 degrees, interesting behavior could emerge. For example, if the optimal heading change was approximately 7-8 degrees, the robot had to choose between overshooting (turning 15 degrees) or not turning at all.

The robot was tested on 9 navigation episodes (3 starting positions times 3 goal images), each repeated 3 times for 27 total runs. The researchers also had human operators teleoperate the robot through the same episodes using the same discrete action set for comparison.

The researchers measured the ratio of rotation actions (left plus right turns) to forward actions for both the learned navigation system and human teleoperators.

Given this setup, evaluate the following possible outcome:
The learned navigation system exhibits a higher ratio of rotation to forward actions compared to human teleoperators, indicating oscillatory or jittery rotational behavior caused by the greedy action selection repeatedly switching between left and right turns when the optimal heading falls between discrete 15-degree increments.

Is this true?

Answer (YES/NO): YES